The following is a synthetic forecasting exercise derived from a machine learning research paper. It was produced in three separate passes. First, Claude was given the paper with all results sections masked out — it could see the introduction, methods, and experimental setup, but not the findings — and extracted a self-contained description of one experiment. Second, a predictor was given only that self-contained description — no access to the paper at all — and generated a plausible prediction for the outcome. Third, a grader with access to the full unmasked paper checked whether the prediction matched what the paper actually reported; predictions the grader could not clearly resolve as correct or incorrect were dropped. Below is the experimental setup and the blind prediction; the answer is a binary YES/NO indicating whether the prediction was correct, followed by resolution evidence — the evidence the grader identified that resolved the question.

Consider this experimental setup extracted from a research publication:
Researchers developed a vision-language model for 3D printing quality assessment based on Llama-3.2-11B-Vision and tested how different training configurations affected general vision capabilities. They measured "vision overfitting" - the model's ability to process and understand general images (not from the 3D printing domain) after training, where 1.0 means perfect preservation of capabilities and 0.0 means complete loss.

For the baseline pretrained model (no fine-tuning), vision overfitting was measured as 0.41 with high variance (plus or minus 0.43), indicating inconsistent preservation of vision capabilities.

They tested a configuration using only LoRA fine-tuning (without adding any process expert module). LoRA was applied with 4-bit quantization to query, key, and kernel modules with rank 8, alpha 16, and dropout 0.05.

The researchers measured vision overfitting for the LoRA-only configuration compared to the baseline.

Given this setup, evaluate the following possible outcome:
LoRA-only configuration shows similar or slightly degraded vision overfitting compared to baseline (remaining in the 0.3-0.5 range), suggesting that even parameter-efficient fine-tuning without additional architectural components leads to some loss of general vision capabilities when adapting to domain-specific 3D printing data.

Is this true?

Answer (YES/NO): NO